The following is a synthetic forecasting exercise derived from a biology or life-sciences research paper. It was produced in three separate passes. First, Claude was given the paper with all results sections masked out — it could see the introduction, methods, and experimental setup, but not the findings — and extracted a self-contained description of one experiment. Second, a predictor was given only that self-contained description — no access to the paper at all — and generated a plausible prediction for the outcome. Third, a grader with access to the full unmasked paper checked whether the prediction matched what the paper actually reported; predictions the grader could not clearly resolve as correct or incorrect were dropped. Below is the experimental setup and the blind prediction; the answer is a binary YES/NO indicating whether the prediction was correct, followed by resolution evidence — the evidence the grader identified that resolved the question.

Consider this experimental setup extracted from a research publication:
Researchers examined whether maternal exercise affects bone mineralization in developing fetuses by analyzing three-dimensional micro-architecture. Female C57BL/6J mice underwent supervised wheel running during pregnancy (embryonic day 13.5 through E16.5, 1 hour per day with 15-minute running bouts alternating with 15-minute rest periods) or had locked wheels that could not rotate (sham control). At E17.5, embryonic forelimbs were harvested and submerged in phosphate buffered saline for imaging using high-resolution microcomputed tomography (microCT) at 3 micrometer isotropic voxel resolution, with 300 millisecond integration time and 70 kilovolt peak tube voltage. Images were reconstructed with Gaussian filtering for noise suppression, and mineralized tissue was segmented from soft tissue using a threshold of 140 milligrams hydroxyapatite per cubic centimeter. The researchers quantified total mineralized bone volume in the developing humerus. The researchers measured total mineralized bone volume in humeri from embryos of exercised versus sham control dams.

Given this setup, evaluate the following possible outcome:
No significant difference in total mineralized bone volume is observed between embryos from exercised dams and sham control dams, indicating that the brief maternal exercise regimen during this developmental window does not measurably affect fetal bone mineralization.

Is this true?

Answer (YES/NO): NO